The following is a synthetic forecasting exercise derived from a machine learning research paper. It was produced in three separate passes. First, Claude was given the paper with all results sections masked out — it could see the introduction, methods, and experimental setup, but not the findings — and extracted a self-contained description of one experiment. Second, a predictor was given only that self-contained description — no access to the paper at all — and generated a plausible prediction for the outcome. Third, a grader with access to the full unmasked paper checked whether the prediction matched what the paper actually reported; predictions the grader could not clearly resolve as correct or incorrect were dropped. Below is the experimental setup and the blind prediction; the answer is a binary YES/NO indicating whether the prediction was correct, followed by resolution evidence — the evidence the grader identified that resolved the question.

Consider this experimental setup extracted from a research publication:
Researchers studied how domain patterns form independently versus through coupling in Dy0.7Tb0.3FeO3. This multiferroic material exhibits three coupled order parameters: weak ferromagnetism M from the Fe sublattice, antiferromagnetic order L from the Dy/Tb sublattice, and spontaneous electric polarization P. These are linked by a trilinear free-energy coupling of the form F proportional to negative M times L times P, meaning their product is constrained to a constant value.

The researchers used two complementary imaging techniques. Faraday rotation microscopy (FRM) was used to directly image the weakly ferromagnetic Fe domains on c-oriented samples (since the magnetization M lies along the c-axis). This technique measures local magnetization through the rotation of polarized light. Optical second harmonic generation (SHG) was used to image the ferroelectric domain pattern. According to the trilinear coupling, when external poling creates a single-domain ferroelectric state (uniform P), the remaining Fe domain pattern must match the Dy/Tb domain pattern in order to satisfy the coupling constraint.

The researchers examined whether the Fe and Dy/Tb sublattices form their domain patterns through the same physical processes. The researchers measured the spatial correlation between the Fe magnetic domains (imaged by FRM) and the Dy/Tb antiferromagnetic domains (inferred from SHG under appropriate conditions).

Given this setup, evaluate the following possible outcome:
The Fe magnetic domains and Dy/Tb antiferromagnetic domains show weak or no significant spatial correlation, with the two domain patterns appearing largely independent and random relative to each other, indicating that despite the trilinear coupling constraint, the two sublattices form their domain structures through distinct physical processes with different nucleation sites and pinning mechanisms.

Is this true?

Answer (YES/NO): YES